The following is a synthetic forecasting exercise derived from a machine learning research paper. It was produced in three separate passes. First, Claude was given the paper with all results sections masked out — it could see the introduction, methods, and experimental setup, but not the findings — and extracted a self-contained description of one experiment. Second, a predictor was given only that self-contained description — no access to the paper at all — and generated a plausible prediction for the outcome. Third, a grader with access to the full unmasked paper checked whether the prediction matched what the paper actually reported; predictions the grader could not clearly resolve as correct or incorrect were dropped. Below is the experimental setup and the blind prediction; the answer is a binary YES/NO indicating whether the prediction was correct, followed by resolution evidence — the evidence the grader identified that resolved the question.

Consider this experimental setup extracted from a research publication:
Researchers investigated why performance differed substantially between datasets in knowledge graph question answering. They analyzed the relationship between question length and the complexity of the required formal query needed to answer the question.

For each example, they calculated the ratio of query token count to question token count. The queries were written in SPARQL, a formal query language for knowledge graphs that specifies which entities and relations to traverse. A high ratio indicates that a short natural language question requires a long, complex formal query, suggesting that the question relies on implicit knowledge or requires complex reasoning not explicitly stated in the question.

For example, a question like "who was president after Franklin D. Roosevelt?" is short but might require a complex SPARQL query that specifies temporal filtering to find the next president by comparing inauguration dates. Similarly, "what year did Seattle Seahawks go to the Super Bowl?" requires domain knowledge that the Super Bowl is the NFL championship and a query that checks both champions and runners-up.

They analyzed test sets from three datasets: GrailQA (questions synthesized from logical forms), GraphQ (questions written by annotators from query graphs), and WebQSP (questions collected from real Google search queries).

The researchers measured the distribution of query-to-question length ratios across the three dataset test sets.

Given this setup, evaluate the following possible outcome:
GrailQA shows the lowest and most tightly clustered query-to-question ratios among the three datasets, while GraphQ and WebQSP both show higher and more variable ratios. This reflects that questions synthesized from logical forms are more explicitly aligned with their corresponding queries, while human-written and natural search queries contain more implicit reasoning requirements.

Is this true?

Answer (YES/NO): NO